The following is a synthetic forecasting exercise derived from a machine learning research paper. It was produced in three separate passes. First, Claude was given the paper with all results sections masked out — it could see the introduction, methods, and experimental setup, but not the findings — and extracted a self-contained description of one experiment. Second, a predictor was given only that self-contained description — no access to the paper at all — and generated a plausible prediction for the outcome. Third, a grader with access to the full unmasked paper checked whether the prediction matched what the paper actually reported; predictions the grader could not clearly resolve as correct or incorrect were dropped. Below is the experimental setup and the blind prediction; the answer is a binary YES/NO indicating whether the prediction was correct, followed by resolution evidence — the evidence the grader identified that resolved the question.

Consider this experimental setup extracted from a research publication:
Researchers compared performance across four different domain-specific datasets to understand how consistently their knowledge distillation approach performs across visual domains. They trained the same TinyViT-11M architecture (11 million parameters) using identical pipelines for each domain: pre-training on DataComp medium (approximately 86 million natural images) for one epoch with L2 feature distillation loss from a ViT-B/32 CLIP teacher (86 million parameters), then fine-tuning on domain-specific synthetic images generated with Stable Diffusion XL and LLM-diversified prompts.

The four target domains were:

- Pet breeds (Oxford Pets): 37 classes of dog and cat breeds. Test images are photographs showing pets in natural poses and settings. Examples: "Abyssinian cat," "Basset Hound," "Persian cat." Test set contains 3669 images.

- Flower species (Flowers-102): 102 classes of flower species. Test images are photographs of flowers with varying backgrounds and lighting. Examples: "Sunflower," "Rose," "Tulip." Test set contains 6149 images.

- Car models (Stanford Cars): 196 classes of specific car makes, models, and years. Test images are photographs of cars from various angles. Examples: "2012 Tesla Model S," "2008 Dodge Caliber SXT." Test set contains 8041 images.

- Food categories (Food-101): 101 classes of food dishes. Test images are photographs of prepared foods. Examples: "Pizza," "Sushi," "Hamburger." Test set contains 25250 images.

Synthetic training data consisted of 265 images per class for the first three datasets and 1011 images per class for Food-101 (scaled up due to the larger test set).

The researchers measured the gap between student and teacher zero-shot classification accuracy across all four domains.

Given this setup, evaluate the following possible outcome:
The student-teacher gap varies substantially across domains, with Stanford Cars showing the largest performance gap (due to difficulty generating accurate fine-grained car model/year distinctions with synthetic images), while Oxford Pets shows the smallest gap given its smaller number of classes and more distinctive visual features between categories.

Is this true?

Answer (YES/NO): NO